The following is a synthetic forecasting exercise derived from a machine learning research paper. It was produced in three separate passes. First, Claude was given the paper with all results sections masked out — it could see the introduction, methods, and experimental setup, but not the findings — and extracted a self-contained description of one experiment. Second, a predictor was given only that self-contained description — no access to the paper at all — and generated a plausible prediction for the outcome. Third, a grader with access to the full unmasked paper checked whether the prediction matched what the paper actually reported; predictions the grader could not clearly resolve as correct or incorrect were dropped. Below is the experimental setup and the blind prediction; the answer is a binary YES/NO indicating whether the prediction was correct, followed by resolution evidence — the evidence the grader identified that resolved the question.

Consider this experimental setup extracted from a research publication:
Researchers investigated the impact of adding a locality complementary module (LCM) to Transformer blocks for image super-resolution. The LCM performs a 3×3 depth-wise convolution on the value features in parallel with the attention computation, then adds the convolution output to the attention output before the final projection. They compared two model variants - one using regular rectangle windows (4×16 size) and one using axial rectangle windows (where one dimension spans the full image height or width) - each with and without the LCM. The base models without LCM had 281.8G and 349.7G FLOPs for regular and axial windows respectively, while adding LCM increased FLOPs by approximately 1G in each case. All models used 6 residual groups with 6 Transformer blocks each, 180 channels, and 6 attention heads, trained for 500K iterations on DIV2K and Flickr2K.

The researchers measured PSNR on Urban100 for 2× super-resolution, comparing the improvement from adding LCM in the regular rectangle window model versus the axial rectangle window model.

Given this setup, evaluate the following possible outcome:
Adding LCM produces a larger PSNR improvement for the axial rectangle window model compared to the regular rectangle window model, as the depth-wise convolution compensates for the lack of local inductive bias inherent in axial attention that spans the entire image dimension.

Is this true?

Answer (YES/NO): YES